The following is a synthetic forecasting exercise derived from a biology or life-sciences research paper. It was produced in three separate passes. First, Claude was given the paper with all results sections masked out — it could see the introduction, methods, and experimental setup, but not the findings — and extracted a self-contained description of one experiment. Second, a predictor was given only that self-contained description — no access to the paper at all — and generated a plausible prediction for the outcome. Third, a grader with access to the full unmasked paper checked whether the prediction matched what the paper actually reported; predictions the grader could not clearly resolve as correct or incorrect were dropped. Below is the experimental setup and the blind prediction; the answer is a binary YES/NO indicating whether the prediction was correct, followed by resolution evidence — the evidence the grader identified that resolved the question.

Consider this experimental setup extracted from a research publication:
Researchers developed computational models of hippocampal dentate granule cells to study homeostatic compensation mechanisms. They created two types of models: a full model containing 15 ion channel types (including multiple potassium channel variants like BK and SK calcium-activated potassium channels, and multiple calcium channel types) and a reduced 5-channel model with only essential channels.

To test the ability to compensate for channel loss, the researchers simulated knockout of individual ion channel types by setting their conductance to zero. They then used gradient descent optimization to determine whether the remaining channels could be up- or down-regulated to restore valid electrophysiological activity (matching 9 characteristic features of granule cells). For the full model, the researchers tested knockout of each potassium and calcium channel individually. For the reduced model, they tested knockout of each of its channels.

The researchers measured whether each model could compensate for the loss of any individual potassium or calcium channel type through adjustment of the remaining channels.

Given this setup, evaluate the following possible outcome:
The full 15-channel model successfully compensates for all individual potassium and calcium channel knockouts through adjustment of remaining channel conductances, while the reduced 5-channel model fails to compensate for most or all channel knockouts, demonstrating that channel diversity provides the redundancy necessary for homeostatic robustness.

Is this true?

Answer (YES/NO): YES